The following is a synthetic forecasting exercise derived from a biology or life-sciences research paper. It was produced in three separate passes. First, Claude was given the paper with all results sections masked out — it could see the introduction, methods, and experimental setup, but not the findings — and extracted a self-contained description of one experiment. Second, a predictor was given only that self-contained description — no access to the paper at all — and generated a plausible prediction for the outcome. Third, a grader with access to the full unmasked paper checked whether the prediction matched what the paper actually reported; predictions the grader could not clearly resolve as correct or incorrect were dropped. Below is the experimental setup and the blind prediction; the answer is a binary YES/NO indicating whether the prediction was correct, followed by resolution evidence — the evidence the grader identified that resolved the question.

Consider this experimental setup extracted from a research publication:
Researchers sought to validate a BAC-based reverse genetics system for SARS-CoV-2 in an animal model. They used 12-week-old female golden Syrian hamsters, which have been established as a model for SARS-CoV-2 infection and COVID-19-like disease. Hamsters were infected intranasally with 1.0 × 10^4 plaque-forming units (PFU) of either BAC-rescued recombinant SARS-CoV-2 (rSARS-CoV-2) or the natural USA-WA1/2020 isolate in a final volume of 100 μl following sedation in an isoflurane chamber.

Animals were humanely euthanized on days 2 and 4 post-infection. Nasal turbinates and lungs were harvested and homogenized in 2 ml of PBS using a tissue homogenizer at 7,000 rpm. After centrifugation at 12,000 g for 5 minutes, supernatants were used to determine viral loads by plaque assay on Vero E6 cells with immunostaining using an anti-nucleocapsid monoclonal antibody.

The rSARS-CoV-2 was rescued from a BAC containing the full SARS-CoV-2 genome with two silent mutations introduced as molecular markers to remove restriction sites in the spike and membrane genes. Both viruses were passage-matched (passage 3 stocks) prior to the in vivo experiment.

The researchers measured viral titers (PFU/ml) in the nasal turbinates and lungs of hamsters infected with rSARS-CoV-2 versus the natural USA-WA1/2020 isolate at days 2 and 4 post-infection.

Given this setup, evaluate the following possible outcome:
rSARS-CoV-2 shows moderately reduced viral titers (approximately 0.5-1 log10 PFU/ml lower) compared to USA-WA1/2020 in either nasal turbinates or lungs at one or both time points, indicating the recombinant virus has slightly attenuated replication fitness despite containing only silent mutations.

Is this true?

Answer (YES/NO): NO